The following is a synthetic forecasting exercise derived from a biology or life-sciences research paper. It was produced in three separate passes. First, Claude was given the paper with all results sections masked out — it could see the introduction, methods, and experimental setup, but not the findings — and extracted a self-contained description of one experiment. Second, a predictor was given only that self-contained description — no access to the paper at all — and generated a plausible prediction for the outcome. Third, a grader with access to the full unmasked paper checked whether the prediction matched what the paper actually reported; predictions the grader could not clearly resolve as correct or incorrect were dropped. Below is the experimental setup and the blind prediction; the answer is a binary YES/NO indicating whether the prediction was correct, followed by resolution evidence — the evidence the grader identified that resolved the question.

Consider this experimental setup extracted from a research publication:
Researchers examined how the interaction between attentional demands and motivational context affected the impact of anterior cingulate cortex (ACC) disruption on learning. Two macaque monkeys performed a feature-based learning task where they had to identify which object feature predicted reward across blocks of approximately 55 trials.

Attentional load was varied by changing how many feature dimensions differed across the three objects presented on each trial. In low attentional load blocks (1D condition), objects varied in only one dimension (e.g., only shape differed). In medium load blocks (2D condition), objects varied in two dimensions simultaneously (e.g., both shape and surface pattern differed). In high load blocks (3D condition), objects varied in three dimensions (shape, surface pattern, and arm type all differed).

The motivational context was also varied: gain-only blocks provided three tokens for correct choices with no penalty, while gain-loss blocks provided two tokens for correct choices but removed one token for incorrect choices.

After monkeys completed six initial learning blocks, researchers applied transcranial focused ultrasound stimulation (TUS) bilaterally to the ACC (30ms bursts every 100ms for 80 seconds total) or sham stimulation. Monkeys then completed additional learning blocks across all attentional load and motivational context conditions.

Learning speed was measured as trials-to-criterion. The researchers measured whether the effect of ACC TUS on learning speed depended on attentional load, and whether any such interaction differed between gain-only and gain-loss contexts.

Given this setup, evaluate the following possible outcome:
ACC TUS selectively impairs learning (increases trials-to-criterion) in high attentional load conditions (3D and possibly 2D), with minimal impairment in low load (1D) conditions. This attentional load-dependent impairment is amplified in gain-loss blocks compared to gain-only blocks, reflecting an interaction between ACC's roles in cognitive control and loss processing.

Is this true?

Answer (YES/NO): NO